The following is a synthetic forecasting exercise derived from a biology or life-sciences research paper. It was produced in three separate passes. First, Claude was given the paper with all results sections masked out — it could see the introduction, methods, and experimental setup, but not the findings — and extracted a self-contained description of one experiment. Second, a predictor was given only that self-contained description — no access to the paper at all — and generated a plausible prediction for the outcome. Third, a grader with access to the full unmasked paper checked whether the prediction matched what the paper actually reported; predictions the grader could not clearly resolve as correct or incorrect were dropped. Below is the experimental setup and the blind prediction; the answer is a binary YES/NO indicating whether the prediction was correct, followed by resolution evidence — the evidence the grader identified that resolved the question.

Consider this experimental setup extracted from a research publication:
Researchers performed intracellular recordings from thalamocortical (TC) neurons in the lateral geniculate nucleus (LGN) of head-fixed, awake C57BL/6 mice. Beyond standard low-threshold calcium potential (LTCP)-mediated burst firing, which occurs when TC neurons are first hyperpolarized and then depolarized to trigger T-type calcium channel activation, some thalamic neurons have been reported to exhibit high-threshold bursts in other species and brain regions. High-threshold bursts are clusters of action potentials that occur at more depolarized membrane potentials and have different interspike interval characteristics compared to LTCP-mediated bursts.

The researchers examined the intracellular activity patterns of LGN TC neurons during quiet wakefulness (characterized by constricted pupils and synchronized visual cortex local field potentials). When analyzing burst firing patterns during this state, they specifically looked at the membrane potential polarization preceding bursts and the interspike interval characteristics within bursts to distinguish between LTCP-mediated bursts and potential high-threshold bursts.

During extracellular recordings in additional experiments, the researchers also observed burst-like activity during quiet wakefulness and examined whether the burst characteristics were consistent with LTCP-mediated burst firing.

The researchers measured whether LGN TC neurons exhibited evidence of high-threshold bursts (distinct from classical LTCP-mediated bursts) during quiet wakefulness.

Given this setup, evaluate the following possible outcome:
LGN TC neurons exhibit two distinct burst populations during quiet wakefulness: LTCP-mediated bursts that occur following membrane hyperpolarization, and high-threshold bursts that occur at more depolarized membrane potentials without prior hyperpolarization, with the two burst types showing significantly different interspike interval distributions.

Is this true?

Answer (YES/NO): NO